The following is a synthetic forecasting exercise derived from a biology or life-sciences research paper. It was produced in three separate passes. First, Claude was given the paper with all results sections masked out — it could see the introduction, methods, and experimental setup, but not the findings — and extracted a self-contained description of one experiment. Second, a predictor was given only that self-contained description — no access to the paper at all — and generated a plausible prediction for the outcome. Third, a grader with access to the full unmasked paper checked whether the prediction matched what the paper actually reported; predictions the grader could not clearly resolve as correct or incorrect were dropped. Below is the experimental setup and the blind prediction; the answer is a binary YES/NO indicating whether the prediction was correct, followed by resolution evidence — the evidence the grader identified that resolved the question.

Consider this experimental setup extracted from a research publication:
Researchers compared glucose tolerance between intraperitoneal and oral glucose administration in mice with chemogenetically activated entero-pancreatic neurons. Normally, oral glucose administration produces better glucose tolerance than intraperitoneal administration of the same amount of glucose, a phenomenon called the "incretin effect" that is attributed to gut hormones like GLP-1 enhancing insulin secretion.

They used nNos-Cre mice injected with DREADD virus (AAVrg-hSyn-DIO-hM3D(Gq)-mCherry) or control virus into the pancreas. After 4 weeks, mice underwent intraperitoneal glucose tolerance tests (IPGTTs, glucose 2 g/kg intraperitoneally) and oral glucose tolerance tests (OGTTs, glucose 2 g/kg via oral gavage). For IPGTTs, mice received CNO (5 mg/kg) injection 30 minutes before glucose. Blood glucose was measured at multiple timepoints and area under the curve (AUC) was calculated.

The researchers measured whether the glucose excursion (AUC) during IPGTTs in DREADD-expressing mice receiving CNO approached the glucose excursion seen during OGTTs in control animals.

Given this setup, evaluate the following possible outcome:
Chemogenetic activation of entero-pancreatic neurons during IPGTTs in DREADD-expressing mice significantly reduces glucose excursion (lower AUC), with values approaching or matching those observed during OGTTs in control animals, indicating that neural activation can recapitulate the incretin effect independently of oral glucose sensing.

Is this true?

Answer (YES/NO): YES